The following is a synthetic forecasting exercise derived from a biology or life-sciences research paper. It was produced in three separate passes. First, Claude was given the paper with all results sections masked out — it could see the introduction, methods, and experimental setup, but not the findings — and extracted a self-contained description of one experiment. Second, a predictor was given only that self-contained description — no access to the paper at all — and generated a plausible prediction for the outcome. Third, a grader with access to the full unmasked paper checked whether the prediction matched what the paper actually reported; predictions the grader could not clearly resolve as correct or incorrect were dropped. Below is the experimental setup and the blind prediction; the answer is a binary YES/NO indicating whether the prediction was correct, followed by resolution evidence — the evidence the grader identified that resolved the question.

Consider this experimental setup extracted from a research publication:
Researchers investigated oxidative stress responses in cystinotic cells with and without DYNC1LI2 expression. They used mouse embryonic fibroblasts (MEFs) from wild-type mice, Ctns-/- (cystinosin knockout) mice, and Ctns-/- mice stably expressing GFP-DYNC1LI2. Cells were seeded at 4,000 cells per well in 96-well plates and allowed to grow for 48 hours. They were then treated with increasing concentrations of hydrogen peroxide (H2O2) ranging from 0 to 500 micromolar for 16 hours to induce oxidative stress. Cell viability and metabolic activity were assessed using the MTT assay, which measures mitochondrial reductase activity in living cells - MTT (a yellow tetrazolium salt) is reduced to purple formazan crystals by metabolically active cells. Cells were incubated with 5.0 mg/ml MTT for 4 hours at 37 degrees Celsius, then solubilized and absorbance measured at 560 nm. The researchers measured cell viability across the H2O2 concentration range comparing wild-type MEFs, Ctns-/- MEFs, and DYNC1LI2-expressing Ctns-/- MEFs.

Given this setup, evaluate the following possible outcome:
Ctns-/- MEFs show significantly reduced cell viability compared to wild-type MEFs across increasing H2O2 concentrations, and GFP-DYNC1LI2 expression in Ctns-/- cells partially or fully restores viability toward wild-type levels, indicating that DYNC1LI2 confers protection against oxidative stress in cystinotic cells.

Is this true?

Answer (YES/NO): YES